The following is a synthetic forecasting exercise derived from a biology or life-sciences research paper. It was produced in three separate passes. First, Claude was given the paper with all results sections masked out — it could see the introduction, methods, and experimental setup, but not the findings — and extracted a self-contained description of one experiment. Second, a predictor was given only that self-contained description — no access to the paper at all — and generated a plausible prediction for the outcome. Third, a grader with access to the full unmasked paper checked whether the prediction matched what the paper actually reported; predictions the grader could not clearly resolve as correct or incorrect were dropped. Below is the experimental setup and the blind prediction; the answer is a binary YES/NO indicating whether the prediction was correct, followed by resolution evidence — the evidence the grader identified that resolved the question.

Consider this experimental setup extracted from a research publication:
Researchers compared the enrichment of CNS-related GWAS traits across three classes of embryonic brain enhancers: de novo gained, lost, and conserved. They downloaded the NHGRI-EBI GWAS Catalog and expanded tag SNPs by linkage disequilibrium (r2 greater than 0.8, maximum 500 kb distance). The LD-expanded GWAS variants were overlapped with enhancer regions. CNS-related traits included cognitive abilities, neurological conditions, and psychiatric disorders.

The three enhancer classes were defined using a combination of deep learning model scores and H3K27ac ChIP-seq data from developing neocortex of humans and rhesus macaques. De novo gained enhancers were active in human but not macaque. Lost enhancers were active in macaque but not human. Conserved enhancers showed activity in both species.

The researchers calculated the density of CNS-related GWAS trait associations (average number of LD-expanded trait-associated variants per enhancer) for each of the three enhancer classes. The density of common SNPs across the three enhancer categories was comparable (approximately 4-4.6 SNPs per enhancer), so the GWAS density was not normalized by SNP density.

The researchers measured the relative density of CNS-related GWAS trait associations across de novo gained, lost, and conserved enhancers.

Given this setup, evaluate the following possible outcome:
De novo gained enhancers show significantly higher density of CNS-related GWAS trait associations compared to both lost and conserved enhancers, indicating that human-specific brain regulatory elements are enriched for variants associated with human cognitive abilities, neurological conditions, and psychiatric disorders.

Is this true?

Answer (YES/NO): YES